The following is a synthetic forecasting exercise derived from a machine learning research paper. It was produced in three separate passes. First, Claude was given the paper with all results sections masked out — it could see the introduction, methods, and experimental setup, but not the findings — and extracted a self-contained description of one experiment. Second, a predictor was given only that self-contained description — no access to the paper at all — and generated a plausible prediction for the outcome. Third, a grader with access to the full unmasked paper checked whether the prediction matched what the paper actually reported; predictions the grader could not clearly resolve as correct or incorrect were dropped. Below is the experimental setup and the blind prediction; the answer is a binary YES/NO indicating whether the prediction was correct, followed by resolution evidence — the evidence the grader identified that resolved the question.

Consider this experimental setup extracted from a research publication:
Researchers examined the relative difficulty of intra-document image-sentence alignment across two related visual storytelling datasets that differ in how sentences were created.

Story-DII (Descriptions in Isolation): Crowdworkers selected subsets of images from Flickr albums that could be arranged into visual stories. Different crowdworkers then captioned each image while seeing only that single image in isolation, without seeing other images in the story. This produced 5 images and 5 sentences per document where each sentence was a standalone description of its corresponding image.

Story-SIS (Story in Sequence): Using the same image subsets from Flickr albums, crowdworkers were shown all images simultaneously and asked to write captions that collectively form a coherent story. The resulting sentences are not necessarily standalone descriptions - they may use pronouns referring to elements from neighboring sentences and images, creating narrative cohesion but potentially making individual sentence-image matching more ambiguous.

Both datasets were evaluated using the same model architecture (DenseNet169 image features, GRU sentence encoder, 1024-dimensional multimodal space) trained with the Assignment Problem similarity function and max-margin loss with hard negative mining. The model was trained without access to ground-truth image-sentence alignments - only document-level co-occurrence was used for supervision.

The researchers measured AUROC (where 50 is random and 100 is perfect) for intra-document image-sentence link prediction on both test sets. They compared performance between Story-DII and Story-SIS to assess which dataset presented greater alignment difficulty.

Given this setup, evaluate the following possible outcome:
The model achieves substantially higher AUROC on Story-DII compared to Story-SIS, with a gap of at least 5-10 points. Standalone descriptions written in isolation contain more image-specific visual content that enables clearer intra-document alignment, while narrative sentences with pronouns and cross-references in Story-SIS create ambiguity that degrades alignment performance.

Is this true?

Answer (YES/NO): YES